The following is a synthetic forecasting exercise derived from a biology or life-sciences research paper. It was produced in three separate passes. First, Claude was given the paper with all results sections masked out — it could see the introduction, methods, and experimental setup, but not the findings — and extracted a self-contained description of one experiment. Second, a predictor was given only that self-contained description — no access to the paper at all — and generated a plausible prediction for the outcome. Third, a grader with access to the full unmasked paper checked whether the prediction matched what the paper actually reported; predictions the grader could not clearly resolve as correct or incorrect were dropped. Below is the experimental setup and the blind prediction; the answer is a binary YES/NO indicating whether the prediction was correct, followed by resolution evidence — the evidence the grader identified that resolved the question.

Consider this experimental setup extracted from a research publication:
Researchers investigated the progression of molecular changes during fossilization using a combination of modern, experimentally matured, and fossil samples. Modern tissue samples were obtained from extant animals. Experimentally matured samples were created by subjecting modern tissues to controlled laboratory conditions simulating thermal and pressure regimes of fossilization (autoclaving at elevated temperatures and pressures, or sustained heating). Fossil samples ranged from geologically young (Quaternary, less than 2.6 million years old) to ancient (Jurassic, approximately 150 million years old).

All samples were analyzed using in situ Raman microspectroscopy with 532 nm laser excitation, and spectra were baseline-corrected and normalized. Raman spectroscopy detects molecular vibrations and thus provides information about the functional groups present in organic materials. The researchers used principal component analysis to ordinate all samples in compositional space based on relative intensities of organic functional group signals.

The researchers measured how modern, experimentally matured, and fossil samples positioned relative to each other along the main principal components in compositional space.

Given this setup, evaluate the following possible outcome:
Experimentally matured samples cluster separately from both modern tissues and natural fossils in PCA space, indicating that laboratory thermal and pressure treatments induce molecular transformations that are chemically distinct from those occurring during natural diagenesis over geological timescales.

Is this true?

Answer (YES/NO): NO